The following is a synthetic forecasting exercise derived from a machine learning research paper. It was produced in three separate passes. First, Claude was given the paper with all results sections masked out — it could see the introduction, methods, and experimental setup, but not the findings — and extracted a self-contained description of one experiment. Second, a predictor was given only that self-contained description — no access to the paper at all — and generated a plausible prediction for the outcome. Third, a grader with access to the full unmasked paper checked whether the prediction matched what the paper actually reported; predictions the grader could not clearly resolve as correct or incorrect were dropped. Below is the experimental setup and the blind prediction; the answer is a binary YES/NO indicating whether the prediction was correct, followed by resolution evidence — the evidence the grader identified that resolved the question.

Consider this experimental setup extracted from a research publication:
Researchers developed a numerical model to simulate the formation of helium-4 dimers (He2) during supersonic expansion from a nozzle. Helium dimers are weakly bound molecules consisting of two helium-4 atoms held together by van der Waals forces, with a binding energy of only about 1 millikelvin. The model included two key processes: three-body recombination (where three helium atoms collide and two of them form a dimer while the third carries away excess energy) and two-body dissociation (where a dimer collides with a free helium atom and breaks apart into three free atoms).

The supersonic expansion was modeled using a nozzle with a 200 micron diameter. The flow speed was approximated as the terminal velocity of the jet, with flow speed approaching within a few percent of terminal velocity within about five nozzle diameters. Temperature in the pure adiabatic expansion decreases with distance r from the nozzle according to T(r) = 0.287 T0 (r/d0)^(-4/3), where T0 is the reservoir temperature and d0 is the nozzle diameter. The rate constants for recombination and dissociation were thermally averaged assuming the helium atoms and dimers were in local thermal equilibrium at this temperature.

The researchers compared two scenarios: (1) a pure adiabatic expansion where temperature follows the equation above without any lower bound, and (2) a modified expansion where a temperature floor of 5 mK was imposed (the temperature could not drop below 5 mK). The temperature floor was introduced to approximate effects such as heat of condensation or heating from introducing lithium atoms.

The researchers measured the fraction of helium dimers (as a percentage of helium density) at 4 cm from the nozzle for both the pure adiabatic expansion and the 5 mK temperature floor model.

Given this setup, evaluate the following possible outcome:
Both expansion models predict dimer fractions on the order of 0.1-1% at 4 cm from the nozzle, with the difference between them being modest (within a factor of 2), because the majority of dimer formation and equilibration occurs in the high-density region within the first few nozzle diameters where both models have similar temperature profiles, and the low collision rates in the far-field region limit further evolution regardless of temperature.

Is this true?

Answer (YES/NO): NO